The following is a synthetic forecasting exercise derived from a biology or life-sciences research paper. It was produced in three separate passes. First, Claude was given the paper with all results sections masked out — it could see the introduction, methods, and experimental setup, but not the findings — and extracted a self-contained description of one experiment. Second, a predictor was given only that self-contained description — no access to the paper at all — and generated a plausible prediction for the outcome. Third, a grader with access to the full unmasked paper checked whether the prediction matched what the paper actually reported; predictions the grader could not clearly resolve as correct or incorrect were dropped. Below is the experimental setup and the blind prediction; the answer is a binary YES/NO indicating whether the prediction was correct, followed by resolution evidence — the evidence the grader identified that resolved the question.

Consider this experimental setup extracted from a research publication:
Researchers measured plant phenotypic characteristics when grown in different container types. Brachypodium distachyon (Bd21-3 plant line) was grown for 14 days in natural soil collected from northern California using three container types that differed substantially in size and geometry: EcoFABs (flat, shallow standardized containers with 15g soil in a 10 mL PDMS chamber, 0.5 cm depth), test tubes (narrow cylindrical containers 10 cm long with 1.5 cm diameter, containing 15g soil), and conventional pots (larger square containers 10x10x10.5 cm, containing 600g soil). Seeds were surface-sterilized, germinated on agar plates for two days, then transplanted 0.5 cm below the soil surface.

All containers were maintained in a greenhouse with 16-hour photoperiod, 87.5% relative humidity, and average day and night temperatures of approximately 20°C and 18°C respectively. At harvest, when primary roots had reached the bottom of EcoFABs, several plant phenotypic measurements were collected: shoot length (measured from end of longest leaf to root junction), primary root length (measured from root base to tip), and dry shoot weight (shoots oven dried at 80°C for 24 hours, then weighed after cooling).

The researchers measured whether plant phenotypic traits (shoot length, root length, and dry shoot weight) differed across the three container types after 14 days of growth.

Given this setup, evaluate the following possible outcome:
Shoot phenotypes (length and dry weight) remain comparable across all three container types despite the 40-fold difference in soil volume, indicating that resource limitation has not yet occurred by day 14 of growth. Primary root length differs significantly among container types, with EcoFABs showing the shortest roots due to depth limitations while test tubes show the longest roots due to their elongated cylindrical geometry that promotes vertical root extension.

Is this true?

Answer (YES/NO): NO